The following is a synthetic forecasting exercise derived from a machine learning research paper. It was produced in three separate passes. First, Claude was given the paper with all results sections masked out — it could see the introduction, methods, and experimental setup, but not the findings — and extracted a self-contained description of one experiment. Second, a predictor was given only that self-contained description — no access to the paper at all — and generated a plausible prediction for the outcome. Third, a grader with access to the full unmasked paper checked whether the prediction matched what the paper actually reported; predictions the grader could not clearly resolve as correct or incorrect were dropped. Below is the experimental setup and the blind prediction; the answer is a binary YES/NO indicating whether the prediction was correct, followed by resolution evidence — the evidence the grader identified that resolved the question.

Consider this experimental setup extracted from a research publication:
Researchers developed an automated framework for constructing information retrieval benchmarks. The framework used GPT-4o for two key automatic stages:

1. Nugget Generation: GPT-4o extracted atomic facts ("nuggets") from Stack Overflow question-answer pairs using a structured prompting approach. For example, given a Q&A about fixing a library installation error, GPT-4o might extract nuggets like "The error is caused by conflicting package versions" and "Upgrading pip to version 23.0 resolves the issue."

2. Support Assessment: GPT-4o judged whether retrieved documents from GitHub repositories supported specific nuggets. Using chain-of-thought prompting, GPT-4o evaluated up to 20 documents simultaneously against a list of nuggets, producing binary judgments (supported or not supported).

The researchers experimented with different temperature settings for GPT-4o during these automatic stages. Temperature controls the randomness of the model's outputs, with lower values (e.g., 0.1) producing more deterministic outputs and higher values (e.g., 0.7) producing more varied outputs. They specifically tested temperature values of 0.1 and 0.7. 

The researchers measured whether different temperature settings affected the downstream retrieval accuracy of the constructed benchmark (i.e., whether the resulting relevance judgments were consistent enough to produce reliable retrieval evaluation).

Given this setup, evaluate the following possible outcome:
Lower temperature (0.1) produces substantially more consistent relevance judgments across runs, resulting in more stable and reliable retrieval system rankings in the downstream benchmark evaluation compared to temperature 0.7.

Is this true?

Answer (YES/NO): NO